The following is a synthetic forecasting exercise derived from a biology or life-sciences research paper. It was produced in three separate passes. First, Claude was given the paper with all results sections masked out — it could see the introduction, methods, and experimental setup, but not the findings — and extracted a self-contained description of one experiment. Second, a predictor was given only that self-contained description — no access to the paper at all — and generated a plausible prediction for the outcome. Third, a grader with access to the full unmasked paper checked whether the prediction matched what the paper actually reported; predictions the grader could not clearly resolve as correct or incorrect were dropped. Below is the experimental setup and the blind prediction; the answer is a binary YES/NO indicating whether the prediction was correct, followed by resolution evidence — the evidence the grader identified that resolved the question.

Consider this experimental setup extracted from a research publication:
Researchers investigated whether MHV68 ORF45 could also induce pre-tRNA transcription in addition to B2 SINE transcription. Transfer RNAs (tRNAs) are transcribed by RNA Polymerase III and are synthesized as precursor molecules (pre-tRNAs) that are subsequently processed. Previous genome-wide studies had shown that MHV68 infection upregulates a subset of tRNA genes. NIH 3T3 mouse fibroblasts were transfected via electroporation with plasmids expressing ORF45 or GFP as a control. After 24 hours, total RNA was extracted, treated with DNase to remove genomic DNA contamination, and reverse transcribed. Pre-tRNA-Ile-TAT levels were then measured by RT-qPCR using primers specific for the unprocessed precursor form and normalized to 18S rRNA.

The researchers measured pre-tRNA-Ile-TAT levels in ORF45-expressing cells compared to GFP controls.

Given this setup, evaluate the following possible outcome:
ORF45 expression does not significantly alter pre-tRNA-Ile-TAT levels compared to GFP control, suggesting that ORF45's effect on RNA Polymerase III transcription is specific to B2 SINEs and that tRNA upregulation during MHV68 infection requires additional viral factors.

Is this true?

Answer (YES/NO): NO